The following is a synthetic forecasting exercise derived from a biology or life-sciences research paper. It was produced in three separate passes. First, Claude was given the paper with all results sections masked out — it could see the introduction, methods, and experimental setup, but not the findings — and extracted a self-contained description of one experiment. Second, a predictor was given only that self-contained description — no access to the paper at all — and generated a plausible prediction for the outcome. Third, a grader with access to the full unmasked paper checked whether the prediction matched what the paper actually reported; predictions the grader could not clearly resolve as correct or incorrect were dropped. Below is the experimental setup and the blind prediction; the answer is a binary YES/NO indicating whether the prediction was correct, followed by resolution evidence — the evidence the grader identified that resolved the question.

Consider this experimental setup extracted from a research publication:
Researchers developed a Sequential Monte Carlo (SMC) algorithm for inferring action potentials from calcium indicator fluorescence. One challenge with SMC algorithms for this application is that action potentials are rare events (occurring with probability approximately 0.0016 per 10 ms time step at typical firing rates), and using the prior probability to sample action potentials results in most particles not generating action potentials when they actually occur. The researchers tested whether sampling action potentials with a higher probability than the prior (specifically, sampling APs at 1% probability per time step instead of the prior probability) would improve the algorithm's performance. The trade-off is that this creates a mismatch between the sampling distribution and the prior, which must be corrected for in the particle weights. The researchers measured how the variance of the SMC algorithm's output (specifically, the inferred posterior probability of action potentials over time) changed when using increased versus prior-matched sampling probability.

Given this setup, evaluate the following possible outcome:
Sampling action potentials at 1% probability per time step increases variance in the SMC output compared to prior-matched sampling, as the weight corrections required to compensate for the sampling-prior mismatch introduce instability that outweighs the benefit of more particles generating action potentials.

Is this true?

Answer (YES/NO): NO